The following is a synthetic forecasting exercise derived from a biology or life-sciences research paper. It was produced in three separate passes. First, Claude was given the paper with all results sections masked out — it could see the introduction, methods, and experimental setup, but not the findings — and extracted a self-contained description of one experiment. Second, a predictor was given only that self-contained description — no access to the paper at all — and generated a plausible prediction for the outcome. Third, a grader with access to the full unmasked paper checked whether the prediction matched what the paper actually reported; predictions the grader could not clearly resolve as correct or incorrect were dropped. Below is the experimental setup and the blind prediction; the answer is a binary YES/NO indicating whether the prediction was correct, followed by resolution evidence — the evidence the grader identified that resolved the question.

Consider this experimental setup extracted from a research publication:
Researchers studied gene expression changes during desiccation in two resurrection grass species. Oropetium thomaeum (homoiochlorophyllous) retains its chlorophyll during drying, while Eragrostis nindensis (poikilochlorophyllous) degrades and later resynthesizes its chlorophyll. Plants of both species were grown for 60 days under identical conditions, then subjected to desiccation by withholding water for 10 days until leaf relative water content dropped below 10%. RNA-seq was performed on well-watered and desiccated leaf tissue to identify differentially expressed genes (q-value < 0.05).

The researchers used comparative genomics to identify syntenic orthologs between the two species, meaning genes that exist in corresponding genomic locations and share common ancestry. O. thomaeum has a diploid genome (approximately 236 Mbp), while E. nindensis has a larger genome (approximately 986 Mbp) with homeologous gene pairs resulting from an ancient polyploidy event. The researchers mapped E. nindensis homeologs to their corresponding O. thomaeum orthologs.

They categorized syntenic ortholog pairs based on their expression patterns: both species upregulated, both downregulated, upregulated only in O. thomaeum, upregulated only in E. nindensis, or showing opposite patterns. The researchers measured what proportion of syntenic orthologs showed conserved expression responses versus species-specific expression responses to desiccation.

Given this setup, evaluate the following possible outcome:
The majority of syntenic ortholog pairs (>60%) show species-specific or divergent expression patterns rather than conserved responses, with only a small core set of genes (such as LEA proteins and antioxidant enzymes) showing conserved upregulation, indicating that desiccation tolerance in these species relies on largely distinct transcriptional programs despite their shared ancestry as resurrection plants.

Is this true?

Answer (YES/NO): NO